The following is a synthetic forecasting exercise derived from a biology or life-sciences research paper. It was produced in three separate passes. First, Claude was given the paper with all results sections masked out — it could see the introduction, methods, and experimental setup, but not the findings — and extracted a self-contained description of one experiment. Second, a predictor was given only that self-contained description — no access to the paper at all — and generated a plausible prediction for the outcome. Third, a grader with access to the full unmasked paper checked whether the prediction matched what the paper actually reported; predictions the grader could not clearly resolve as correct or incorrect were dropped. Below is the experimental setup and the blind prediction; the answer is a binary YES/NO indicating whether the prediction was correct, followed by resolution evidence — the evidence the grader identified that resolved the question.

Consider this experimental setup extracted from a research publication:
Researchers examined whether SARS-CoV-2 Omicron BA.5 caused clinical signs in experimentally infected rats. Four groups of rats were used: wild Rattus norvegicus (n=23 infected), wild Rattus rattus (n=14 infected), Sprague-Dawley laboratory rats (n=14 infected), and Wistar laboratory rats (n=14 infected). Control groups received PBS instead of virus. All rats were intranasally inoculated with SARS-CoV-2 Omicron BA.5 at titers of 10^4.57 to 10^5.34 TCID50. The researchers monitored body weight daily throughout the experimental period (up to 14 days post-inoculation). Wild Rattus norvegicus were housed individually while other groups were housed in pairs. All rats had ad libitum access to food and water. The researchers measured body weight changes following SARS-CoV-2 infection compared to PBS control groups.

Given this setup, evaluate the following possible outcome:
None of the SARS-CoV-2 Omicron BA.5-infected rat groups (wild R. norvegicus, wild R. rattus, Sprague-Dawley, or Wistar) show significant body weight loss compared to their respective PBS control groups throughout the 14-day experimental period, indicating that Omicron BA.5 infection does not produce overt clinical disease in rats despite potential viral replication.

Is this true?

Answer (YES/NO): YES